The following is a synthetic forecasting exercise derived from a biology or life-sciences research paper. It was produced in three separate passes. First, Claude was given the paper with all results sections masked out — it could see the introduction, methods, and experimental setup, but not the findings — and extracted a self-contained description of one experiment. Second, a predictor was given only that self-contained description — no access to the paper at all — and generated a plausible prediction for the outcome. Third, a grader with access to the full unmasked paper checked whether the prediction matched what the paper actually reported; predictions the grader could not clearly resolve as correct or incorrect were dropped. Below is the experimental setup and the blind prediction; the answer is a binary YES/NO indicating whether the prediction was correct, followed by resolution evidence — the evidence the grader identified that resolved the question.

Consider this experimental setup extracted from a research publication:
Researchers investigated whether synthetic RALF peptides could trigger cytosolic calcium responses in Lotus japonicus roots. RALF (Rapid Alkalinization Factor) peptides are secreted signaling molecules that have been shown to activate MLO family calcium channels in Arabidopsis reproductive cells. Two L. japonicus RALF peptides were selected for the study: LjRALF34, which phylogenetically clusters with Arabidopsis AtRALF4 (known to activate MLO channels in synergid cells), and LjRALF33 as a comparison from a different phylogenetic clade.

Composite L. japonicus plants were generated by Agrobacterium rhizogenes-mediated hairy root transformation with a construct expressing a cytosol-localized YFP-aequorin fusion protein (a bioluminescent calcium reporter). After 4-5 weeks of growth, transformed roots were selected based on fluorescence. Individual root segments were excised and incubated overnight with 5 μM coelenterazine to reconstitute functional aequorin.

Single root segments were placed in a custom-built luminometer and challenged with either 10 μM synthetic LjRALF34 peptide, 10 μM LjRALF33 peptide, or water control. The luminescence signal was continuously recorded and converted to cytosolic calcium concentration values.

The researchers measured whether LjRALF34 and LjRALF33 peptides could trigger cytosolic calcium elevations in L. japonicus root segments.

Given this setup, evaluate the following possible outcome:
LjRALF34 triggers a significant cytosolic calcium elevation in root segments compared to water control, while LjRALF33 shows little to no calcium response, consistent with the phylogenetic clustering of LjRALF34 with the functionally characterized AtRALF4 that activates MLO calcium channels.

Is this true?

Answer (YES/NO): NO